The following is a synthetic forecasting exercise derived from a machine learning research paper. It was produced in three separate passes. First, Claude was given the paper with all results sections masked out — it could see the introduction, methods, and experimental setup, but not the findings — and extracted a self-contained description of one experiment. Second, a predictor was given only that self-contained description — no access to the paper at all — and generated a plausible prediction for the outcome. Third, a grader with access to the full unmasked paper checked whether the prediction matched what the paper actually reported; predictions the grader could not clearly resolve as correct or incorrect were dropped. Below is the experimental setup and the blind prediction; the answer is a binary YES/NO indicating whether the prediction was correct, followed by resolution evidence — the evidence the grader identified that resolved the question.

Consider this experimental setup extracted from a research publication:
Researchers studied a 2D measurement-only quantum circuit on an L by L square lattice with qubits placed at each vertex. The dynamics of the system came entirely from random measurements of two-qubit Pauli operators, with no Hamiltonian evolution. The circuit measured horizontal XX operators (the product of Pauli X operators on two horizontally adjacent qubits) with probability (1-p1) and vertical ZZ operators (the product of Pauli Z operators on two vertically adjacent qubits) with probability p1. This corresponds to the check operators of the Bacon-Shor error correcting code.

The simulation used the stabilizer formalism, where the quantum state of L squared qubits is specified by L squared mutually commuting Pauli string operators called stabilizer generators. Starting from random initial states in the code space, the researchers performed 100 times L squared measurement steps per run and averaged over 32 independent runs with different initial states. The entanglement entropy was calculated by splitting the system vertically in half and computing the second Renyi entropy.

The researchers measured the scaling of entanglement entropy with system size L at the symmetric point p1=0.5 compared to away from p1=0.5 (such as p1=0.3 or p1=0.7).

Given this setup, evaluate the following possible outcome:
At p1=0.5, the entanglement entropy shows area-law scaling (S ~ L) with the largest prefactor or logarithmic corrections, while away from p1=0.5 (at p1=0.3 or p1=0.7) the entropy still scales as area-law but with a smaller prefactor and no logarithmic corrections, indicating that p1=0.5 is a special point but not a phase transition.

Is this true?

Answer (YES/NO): NO